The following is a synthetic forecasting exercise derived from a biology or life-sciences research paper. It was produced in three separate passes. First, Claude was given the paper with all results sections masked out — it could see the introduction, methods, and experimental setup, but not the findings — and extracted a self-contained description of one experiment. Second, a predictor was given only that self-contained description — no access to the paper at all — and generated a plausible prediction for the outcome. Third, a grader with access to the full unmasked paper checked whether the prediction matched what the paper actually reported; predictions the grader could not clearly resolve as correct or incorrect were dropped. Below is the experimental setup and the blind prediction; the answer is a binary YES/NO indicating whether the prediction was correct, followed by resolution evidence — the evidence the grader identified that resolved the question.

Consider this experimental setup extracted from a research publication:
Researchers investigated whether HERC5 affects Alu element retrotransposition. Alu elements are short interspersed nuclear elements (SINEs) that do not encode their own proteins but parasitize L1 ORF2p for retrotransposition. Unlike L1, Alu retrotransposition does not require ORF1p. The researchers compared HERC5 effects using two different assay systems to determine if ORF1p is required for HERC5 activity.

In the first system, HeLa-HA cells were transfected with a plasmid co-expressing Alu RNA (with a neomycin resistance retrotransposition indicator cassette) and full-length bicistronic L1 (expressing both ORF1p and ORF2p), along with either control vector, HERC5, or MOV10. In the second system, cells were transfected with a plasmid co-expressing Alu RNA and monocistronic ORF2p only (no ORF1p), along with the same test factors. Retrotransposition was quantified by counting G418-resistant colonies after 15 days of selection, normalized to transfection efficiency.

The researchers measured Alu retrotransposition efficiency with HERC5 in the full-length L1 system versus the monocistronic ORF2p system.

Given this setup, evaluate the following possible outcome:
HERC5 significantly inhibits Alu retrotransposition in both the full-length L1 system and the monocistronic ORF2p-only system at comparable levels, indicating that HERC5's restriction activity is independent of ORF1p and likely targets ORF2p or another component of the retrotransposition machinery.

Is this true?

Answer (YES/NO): NO